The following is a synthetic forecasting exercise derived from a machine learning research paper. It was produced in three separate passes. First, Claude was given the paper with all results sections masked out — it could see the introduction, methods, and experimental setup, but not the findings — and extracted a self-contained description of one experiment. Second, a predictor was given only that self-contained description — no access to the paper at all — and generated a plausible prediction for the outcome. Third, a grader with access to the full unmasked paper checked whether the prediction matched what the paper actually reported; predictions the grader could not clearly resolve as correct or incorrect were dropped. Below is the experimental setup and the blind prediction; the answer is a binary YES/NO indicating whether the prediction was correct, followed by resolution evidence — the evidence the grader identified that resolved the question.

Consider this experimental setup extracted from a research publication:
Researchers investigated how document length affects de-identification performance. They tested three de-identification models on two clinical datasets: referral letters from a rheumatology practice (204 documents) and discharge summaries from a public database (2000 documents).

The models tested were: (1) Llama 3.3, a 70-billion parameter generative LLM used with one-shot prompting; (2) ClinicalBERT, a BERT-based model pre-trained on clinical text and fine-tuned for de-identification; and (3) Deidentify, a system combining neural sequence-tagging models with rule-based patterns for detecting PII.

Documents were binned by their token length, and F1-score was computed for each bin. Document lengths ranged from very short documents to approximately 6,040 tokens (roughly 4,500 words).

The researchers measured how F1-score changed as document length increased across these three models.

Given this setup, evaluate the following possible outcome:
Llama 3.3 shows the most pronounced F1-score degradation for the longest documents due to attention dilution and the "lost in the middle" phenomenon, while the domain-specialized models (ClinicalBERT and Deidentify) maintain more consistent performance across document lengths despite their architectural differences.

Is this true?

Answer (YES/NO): NO